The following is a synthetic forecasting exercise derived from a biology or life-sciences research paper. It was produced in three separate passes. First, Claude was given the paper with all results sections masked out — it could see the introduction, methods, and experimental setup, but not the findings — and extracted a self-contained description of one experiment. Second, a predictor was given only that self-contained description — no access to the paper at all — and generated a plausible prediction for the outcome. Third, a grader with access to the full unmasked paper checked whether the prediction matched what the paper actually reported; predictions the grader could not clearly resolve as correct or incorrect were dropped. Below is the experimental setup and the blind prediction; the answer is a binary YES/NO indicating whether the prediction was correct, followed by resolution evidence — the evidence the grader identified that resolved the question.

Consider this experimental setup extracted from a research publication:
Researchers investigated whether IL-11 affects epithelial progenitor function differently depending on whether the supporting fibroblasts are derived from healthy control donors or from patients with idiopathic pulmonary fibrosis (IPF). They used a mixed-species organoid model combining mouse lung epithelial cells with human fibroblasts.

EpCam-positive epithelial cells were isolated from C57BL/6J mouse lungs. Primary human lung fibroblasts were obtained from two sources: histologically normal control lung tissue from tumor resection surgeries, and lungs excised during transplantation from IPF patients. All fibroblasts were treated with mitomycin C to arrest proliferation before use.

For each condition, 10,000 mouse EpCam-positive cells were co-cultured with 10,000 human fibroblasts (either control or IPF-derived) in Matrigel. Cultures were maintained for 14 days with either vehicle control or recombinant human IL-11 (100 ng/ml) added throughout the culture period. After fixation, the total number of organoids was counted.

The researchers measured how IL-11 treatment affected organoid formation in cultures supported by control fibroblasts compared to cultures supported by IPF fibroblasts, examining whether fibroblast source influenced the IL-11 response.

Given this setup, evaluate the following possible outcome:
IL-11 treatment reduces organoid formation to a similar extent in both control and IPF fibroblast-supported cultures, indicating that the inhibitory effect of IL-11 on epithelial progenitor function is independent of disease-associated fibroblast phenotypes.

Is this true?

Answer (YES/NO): YES